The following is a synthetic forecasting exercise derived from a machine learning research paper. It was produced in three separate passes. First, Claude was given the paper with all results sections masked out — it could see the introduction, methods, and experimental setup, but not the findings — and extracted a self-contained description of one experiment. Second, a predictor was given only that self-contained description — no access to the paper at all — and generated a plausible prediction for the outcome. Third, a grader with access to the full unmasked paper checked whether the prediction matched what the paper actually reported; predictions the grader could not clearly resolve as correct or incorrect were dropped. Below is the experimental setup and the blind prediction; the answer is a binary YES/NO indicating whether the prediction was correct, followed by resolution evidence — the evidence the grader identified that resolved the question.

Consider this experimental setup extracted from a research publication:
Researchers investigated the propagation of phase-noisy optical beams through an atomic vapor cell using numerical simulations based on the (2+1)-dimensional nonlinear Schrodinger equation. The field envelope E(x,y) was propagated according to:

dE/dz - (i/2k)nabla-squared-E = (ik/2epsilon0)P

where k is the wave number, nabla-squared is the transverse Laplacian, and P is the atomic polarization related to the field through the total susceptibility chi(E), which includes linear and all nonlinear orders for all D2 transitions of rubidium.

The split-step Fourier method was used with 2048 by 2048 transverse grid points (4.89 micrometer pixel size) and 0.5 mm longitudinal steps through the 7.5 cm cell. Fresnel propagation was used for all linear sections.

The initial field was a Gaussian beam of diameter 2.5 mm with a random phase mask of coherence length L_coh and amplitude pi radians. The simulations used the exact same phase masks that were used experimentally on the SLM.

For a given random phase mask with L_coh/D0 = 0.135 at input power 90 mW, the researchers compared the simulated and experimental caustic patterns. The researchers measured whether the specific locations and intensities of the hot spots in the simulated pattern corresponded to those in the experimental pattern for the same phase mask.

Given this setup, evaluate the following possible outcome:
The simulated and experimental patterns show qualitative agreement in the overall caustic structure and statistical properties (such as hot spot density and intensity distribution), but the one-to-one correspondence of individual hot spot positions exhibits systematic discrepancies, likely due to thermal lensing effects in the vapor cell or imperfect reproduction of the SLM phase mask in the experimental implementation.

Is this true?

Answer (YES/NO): NO